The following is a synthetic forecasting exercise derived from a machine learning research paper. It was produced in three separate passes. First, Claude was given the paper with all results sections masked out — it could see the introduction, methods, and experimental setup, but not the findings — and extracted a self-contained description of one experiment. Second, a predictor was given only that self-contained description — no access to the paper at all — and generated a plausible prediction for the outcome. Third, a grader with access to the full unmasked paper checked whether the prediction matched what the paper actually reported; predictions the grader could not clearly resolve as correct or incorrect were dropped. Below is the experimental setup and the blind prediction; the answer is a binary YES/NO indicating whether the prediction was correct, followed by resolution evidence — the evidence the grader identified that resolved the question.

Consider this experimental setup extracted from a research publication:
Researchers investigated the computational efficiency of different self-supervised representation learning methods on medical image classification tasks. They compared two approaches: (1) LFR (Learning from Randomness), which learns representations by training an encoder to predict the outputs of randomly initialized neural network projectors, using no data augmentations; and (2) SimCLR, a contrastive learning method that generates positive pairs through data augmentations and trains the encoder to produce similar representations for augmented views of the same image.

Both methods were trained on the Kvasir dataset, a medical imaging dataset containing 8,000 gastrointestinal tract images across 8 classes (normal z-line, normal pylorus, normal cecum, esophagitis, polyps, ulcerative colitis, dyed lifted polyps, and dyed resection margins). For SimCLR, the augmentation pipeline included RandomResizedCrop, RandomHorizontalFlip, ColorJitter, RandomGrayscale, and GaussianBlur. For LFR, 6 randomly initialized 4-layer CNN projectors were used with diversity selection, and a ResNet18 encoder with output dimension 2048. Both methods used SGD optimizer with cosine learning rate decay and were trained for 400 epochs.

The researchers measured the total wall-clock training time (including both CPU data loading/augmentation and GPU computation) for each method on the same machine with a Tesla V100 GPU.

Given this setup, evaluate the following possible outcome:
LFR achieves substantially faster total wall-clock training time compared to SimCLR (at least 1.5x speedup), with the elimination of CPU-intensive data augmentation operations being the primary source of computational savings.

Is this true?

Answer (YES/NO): YES